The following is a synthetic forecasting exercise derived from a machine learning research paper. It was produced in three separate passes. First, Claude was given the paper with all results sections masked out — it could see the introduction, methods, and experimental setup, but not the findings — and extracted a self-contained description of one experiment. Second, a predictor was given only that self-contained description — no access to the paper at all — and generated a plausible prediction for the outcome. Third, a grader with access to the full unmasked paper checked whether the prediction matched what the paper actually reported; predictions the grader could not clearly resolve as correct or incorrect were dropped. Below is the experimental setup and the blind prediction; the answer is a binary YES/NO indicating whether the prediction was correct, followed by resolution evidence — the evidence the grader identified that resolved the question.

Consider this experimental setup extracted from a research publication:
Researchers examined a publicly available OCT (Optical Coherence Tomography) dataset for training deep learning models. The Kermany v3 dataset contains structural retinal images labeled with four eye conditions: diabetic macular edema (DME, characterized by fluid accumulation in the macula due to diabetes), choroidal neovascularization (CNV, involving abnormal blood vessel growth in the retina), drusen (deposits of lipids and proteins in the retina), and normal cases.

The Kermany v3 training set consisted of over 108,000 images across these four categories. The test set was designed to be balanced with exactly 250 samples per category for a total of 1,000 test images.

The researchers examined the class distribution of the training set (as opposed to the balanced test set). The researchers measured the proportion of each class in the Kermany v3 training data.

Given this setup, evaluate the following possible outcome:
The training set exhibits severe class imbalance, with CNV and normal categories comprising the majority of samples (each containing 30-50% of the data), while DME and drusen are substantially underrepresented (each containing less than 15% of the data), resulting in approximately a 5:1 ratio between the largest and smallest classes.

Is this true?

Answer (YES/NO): YES